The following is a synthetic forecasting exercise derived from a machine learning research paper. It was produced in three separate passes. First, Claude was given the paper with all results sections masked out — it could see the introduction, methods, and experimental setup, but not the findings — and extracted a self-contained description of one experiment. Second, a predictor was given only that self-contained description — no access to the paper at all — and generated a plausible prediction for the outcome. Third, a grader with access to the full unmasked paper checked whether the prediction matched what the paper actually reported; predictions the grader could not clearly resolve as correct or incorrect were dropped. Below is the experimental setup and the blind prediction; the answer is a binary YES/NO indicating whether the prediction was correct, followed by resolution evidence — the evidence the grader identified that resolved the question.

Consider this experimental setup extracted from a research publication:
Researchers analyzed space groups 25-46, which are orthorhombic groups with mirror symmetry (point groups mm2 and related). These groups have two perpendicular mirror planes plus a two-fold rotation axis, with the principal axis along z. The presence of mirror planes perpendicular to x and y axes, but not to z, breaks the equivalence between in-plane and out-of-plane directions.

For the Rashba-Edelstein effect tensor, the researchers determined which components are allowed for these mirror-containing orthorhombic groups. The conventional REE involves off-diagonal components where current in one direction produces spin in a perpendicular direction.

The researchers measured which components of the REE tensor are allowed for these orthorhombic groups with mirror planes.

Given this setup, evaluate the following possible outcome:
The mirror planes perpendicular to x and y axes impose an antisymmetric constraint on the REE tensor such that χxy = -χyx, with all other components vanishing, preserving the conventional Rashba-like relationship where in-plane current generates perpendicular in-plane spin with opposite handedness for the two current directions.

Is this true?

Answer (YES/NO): NO